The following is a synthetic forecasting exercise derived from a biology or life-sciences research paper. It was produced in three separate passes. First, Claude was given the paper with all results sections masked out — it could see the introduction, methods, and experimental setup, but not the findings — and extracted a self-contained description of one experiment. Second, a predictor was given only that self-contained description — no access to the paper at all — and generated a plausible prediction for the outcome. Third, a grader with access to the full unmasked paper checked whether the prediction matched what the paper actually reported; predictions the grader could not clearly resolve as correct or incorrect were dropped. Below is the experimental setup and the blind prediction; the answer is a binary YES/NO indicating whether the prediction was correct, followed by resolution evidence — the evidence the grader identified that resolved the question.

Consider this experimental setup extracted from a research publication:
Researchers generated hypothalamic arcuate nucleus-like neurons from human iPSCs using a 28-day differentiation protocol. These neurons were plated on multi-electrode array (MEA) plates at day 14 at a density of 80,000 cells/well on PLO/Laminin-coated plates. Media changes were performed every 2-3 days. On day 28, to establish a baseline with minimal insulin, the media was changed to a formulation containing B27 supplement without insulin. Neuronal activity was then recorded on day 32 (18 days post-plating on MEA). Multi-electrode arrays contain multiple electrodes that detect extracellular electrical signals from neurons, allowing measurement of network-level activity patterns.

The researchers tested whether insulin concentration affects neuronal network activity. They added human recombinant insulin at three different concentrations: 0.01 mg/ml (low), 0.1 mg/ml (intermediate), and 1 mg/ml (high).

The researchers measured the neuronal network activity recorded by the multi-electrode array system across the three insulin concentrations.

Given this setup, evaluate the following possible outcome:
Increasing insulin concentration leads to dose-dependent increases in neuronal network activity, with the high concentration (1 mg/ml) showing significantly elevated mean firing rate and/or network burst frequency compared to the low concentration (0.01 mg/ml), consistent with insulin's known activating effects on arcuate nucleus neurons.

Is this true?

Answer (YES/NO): YES